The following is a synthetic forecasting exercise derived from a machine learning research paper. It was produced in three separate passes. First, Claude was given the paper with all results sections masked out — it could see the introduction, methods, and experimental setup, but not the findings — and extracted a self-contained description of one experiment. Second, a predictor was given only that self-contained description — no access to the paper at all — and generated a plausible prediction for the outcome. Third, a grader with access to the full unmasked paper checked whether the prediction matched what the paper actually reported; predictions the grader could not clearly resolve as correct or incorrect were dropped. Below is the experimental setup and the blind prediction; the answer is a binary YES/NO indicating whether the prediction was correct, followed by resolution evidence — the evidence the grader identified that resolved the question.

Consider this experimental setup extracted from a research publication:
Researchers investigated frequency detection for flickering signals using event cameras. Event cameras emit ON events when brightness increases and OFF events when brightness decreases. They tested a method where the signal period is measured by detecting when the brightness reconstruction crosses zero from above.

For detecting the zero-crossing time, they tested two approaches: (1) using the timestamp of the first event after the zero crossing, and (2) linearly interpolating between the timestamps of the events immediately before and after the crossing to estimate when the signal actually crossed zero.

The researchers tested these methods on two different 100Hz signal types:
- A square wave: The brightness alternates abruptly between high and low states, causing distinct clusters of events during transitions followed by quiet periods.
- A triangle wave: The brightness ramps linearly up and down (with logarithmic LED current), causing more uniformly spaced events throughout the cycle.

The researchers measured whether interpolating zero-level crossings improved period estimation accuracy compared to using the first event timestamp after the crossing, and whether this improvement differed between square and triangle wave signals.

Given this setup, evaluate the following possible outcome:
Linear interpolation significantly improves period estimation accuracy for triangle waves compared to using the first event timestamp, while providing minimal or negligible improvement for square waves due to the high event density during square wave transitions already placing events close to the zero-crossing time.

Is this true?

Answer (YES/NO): YES